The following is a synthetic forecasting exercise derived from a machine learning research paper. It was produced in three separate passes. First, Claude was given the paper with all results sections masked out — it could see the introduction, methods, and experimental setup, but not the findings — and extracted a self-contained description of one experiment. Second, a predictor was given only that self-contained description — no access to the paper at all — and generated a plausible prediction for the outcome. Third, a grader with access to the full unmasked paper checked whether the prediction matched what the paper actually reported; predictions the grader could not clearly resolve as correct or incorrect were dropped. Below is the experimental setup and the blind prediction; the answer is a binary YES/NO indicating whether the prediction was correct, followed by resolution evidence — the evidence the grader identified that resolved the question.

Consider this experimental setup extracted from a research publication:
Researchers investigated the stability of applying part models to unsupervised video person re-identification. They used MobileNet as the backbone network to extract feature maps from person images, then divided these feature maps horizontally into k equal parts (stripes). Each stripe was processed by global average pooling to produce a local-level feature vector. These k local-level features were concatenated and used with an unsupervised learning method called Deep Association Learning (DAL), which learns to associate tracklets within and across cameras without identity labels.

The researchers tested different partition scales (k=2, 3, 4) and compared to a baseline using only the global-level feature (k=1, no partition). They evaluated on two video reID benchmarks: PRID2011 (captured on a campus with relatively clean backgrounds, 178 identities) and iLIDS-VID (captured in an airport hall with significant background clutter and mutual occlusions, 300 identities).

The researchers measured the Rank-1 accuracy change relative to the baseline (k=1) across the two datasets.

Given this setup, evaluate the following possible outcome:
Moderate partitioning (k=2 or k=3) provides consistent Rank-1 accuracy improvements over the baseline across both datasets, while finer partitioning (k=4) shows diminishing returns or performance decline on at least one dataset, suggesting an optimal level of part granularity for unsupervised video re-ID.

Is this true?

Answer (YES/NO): NO